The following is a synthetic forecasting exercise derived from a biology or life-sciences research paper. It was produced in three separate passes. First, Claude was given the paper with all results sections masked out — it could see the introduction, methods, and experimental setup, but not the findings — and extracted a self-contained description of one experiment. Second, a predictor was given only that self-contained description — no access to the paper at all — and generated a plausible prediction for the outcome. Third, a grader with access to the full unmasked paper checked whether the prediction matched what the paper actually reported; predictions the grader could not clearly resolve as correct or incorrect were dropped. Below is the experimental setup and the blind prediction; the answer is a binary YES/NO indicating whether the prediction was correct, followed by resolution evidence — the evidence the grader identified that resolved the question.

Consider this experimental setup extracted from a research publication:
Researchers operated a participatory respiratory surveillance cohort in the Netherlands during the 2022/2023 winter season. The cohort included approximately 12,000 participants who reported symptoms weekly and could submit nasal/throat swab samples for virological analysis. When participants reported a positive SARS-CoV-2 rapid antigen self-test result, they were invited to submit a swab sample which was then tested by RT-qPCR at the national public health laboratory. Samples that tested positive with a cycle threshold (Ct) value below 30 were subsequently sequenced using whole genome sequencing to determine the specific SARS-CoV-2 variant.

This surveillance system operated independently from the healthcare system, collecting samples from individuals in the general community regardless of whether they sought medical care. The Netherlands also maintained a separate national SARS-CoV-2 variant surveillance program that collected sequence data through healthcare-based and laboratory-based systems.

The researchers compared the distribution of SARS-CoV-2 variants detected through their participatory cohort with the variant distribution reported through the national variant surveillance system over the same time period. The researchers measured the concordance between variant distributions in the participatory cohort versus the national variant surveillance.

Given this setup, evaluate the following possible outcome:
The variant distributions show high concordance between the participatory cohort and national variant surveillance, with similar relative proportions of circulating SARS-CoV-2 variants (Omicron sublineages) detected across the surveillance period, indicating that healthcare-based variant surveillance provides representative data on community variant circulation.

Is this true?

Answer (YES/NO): YES